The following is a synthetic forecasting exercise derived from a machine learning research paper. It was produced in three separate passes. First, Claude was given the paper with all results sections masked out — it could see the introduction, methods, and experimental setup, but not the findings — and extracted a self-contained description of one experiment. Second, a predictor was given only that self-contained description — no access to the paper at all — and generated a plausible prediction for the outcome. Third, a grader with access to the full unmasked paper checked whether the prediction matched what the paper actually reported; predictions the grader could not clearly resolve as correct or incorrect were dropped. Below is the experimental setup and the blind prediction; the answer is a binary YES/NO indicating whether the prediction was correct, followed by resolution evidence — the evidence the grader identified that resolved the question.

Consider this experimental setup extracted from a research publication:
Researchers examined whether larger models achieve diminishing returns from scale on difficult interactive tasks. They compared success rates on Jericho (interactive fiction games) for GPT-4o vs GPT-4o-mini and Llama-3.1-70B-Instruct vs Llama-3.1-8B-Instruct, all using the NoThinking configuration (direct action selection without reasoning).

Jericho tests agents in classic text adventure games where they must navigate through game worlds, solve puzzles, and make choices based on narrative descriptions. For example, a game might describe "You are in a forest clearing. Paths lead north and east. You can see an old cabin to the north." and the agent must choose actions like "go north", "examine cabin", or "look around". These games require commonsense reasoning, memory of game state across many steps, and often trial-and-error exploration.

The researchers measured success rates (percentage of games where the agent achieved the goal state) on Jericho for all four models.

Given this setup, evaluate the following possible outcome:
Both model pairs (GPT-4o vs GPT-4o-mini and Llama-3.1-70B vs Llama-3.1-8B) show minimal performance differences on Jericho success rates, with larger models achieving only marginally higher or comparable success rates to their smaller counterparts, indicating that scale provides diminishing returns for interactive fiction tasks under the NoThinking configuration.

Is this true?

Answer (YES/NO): NO